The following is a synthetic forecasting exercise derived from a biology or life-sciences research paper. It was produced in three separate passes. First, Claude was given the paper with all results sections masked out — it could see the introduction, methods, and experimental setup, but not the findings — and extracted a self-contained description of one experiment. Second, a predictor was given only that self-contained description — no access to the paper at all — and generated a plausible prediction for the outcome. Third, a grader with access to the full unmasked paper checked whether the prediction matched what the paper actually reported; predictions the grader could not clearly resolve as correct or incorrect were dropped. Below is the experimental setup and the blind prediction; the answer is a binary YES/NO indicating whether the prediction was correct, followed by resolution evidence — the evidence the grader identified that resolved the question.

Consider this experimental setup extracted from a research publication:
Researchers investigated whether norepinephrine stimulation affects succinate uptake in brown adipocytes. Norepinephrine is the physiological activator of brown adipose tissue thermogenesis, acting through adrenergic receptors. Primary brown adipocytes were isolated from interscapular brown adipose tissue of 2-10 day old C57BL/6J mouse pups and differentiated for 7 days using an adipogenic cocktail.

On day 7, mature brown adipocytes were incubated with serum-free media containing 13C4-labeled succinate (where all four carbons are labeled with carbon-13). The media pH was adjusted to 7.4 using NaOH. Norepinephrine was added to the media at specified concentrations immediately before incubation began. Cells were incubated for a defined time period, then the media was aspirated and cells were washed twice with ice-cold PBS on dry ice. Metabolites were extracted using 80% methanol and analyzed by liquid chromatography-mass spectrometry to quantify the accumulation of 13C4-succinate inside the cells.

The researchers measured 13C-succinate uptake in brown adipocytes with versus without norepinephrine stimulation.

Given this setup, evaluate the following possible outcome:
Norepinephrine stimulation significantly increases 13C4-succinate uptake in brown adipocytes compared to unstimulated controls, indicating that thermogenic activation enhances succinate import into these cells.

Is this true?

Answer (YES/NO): YES